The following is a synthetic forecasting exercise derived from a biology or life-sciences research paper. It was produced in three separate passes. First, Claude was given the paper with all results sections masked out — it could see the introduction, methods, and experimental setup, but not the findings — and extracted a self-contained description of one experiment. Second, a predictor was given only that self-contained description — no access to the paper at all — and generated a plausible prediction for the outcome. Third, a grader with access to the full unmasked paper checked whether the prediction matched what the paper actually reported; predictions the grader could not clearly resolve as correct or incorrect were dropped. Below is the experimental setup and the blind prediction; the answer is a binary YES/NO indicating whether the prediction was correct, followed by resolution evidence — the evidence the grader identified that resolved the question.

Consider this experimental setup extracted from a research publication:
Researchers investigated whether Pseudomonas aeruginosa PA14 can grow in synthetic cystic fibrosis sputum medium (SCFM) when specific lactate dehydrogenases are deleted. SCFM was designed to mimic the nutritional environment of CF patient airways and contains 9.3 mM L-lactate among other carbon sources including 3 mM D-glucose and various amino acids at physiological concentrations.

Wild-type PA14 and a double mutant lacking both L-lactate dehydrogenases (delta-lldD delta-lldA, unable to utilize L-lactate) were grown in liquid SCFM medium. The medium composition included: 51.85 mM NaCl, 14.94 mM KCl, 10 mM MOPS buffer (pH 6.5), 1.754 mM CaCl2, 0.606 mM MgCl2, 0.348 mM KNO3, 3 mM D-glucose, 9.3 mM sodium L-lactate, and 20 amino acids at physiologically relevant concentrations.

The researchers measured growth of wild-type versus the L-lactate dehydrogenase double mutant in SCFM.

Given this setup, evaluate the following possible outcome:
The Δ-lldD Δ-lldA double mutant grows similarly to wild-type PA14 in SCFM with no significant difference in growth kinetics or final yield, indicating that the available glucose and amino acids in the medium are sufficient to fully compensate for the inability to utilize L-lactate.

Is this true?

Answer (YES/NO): NO